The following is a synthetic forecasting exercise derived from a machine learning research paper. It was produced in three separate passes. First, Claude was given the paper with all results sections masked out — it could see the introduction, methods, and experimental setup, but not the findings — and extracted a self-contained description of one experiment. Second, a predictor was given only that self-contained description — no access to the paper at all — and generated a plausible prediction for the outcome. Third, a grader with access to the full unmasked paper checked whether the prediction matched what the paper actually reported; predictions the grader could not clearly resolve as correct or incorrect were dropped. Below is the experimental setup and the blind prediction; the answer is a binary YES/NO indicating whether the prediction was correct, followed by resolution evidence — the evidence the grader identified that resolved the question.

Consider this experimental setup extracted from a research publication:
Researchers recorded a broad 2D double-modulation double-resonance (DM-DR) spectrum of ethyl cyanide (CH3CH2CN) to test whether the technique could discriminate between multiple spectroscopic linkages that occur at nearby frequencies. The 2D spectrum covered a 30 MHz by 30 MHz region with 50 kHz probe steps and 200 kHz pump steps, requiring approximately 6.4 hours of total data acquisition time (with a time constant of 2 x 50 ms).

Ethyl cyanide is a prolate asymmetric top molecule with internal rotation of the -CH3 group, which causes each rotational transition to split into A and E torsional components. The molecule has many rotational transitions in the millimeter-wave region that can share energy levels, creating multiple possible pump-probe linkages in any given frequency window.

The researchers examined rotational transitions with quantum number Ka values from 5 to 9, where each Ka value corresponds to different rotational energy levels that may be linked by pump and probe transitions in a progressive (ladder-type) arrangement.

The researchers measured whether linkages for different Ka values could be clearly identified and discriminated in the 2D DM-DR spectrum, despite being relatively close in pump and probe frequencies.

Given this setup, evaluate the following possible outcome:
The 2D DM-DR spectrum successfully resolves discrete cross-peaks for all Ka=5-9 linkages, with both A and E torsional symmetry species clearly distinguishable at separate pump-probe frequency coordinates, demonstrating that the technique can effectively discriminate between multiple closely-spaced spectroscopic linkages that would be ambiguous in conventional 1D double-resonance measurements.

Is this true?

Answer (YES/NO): NO